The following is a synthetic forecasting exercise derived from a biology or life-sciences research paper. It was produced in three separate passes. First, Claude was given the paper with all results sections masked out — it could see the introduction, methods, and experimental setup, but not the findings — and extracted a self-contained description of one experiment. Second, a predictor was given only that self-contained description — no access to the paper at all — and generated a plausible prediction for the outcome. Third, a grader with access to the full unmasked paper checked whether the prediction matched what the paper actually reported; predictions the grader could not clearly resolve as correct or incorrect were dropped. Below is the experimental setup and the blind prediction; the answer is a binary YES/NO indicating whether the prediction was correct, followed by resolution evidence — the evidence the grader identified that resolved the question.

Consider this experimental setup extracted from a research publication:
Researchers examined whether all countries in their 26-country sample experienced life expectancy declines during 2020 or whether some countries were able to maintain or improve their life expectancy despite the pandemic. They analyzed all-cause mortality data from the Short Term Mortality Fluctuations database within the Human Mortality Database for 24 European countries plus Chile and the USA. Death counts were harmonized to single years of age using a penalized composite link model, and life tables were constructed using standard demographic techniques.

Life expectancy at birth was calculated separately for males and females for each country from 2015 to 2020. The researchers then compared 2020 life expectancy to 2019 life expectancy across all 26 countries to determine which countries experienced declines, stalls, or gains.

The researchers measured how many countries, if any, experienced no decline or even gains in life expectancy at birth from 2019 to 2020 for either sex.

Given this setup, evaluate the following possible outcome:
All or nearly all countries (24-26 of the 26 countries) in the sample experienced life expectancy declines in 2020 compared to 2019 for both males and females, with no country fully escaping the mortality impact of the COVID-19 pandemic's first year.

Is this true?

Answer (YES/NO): NO